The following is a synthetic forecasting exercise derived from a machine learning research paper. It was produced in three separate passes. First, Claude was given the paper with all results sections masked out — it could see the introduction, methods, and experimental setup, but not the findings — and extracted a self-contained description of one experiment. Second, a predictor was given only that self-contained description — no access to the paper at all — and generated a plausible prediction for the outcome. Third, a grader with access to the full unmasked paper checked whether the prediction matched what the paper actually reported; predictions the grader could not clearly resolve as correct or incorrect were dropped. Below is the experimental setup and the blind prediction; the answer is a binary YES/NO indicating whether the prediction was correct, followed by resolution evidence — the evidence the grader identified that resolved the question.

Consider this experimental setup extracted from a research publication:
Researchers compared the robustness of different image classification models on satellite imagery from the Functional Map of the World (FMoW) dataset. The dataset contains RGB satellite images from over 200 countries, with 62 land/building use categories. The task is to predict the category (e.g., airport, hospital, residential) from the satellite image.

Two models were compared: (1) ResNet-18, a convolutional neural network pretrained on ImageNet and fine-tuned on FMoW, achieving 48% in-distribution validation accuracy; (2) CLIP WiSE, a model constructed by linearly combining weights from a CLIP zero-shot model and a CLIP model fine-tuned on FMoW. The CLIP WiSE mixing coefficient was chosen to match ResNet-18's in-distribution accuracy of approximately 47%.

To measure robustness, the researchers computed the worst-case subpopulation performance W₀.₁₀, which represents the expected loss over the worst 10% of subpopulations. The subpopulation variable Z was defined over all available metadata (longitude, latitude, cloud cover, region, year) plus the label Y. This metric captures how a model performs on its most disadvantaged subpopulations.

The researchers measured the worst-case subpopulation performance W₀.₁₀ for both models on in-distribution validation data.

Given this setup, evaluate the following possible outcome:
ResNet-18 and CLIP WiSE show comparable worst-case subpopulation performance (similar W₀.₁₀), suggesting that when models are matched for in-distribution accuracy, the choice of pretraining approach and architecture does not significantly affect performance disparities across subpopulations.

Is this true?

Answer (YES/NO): NO